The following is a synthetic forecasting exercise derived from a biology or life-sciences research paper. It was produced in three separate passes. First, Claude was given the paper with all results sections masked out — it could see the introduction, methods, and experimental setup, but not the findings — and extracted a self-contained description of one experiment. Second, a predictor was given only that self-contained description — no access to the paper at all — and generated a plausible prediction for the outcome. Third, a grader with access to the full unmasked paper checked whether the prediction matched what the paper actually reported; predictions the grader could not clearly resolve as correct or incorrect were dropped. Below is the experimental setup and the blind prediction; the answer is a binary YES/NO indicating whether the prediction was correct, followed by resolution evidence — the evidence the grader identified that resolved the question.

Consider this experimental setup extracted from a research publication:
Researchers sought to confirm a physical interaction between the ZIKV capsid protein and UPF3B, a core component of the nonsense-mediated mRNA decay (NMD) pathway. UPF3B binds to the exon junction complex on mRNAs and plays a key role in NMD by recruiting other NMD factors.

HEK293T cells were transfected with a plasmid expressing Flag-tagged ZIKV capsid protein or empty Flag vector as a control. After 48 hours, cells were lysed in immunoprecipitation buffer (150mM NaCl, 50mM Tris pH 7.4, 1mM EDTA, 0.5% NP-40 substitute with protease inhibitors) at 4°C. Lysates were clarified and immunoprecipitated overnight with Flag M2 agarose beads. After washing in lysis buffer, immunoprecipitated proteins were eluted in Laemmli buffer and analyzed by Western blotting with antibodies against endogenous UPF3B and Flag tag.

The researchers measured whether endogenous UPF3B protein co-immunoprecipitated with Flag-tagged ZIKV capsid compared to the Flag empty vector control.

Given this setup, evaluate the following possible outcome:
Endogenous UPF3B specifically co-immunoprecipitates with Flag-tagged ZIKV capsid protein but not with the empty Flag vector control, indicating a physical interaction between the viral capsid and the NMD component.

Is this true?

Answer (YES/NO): YES